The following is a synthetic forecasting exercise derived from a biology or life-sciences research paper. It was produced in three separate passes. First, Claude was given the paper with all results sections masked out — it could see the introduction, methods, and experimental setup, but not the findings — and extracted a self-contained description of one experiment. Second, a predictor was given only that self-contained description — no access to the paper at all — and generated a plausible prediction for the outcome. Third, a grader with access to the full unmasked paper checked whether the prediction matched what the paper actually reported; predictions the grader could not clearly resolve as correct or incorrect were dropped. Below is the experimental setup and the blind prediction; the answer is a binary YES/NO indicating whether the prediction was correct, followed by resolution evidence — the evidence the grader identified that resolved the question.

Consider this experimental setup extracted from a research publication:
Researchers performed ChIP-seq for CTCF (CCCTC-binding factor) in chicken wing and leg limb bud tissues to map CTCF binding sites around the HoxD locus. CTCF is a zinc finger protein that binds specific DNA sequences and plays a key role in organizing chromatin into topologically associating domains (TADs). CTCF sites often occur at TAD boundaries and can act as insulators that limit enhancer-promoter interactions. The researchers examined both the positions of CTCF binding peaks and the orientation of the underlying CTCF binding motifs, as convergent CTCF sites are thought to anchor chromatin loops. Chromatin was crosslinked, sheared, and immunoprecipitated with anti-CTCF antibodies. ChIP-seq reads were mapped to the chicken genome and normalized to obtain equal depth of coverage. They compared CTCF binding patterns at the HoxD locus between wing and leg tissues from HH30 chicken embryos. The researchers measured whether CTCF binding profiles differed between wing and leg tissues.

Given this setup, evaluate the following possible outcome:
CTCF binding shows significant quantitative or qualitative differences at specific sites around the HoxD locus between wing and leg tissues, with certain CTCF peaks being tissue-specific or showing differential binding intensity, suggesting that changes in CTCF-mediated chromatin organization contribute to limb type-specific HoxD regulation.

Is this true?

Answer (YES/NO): NO